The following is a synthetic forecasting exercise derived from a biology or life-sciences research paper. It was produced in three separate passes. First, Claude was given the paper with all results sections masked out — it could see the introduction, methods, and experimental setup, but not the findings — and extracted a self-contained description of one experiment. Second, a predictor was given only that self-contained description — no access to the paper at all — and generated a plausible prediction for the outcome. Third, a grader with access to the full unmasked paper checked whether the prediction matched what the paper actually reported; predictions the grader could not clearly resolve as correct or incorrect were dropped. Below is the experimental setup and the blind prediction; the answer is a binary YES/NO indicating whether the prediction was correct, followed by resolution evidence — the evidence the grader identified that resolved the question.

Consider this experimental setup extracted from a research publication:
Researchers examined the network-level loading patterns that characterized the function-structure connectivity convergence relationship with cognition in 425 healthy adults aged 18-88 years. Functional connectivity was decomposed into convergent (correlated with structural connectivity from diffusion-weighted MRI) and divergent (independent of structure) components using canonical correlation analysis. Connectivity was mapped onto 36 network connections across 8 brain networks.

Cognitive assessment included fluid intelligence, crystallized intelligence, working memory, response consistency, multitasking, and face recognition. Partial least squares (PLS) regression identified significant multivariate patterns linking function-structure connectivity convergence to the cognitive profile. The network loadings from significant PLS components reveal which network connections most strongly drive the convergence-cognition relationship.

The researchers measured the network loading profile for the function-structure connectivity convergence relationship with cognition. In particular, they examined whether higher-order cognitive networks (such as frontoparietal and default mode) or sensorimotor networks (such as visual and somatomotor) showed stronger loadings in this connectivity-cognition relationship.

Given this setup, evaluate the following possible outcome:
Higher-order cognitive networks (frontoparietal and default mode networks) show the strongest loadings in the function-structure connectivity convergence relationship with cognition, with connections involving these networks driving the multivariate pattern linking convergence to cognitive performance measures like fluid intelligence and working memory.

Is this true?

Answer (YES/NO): NO